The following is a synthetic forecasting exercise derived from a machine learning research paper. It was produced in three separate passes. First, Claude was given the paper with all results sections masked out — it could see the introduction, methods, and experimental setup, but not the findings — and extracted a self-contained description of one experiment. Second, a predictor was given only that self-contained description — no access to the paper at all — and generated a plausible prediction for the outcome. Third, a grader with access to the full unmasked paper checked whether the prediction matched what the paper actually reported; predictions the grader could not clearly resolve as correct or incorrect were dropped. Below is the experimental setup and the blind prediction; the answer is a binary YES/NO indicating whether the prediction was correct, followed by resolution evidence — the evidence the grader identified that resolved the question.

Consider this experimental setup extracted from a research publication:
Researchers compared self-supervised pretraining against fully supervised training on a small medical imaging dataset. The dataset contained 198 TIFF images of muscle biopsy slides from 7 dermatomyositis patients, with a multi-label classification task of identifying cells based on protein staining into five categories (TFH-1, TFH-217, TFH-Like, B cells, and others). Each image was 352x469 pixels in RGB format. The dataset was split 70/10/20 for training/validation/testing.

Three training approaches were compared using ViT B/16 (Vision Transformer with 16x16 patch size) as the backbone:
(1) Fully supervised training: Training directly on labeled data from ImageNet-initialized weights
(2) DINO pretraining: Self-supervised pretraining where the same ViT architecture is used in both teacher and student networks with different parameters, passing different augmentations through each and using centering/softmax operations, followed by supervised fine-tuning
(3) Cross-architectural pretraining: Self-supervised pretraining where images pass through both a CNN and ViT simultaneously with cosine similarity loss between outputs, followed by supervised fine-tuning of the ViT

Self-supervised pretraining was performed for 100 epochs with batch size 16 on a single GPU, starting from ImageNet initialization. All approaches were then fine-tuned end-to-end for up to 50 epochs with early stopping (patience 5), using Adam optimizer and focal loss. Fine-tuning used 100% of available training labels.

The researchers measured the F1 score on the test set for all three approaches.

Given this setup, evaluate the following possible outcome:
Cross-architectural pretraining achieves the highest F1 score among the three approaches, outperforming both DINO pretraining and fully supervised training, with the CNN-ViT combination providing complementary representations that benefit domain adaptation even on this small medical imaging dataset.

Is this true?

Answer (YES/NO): YES